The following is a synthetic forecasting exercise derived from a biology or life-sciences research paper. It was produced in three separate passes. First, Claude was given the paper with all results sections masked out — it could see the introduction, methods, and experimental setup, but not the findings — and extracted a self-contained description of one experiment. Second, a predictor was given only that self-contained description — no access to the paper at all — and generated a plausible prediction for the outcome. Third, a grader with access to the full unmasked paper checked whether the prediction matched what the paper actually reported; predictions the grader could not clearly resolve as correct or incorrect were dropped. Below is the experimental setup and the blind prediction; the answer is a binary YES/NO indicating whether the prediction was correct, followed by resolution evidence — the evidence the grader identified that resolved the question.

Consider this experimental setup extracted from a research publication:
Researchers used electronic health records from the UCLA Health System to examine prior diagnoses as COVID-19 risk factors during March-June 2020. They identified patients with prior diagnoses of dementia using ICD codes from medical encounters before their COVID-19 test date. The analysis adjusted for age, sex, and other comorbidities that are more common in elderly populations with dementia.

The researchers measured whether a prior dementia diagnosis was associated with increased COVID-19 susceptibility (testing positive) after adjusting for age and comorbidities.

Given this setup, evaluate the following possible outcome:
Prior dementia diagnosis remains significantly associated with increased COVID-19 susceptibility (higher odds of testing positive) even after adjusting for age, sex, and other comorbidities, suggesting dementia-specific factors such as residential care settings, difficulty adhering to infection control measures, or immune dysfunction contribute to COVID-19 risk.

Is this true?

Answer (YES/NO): YES